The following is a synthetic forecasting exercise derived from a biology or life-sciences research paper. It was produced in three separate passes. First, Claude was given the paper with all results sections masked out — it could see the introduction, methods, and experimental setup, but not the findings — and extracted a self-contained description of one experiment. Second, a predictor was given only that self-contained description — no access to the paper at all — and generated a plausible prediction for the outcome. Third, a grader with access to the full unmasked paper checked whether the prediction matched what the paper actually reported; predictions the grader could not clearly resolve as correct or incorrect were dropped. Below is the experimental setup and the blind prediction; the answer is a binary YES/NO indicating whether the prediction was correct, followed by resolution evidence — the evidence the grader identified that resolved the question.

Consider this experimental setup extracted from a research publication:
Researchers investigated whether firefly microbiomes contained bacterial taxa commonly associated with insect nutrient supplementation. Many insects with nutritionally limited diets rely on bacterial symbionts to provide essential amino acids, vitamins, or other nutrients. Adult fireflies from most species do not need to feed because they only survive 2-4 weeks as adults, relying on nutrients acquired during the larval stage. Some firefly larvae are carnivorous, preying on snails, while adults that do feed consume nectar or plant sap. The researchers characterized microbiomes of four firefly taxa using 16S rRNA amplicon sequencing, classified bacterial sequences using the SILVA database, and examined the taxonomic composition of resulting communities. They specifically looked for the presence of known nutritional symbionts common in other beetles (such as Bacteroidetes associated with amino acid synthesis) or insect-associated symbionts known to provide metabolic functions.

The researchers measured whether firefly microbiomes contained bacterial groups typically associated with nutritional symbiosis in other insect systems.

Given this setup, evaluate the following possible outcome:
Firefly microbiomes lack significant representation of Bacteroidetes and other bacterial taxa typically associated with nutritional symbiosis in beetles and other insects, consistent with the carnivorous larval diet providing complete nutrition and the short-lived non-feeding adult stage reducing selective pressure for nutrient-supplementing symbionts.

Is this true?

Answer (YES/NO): NO